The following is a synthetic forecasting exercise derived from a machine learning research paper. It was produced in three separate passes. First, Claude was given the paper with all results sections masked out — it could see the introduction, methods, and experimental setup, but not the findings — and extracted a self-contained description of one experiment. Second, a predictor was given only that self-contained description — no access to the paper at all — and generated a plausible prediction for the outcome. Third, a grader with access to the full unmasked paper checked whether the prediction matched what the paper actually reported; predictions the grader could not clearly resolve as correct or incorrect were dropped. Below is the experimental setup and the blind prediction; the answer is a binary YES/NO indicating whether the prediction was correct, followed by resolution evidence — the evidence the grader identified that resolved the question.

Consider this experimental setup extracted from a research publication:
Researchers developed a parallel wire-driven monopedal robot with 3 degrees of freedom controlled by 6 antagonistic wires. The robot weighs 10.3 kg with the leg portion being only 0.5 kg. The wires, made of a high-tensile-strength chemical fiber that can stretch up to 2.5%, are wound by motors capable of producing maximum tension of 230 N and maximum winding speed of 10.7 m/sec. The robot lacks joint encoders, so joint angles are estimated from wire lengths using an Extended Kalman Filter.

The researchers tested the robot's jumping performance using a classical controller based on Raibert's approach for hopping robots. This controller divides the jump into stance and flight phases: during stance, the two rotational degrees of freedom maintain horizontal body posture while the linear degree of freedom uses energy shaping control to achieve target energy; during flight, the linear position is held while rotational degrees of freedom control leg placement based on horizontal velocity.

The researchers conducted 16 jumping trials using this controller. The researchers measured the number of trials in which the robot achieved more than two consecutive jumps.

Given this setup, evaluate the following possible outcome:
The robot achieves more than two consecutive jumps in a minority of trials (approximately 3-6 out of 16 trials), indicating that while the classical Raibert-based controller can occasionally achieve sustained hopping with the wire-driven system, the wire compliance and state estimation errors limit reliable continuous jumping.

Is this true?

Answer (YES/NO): YES